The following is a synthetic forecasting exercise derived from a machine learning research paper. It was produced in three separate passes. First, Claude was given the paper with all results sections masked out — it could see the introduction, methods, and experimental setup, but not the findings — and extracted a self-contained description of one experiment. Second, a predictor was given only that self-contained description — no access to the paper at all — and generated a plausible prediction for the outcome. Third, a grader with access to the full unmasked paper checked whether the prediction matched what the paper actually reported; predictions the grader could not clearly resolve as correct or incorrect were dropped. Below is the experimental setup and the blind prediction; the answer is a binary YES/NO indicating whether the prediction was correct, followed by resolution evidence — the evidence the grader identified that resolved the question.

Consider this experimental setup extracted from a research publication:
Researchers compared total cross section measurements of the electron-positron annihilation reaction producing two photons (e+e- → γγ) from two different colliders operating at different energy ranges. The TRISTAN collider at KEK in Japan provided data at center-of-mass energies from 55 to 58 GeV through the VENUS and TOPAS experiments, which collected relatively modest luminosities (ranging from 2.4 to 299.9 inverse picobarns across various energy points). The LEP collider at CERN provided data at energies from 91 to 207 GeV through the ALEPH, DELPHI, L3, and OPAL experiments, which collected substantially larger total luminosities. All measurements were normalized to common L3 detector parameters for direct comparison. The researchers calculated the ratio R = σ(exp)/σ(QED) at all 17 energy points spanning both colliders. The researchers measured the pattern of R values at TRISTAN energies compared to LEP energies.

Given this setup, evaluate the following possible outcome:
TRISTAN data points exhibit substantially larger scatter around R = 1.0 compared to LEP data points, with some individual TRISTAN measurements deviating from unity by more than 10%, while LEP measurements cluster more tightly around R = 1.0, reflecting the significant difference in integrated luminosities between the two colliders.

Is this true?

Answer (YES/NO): YES